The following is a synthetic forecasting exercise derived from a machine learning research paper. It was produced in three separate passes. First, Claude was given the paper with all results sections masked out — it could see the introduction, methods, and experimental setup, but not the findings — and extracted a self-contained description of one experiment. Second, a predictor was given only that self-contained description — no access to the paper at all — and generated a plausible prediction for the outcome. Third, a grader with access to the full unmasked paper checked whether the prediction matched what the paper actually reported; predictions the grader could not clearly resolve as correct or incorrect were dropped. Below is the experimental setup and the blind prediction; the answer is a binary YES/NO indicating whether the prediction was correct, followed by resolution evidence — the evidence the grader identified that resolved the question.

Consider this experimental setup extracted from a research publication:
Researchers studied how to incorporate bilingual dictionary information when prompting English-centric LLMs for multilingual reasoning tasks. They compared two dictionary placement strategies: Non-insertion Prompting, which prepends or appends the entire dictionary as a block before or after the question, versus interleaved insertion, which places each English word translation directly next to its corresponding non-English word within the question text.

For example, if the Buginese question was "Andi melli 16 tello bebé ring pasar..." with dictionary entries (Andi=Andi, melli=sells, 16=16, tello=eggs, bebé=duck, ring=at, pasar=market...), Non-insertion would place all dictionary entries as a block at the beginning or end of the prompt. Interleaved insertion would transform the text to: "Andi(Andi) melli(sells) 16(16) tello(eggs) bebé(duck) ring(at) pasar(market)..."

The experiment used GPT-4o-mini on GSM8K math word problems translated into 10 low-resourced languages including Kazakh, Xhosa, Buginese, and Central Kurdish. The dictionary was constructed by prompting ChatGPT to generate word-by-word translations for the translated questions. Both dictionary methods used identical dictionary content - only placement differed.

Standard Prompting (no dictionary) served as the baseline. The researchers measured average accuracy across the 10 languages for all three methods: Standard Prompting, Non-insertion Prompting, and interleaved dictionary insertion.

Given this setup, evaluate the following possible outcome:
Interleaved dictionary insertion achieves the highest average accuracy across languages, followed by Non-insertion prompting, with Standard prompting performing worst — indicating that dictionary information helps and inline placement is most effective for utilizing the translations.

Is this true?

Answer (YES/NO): NO